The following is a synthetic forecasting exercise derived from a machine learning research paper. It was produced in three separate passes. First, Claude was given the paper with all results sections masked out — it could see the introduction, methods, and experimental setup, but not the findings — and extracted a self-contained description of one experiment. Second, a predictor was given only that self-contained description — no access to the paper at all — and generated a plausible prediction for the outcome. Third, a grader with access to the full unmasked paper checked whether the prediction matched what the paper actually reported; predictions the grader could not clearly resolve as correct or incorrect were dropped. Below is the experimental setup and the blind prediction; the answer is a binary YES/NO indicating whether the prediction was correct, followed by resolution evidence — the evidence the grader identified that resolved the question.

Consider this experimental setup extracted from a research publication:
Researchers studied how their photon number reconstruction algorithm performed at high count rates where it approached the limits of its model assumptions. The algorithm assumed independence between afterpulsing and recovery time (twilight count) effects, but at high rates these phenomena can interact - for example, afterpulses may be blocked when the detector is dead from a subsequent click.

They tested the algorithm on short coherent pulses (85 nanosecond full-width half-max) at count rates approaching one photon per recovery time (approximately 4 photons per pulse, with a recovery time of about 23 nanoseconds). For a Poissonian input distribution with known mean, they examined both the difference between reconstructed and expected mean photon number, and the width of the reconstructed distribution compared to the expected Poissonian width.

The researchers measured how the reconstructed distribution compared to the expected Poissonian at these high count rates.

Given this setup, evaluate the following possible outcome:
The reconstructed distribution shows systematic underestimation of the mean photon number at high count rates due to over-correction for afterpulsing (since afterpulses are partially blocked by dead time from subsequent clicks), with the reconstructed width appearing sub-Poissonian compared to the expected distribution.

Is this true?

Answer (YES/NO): NO